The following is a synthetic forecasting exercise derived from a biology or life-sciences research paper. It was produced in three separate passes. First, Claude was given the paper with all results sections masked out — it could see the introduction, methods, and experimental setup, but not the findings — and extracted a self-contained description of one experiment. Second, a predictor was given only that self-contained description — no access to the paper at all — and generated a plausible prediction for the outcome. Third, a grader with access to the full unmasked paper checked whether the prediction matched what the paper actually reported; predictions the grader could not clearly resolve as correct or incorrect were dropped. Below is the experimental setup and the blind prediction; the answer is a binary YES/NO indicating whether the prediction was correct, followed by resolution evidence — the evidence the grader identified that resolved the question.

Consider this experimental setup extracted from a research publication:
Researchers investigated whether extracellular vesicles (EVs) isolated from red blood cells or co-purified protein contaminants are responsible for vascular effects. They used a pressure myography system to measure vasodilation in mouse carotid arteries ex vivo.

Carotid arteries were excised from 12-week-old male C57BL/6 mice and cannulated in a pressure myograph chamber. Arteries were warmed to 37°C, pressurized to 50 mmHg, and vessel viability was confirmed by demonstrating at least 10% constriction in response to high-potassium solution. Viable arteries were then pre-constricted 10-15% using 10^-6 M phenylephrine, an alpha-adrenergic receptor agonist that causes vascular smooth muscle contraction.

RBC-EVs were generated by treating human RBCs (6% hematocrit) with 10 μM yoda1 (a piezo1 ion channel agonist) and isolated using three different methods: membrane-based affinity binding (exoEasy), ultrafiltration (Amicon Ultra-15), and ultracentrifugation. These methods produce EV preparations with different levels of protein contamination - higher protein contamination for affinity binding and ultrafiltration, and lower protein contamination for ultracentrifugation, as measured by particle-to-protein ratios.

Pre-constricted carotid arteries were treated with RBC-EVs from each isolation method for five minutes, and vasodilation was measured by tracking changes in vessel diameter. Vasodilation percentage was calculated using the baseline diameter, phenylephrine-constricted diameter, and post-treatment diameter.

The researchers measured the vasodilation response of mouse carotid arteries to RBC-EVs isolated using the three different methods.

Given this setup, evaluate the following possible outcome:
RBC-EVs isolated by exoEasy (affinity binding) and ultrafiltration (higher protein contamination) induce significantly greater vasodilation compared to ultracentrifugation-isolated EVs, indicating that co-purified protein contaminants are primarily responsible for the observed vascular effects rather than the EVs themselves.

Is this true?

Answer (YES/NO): NO